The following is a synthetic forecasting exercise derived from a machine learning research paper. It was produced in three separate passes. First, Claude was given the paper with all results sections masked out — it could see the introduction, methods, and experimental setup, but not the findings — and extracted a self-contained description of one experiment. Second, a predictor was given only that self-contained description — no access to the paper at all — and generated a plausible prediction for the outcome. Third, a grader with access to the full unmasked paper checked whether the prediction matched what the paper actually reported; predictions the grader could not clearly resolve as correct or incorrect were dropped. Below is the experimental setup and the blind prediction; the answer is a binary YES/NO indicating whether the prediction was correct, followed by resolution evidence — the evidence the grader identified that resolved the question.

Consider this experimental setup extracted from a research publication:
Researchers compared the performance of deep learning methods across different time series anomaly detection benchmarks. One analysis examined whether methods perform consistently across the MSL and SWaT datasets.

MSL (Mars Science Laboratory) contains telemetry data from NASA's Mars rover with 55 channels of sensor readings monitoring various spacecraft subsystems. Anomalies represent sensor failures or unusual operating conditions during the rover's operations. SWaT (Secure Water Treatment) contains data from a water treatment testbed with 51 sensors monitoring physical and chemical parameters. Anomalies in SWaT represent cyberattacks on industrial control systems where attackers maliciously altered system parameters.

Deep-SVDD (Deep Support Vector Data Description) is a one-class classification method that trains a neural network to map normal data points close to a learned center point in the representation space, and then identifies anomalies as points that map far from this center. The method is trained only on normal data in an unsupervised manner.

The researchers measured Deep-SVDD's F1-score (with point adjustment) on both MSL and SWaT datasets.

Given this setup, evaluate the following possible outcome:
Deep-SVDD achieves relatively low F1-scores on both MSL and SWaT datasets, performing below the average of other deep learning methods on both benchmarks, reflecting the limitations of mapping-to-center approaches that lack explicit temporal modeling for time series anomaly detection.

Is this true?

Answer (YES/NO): NO